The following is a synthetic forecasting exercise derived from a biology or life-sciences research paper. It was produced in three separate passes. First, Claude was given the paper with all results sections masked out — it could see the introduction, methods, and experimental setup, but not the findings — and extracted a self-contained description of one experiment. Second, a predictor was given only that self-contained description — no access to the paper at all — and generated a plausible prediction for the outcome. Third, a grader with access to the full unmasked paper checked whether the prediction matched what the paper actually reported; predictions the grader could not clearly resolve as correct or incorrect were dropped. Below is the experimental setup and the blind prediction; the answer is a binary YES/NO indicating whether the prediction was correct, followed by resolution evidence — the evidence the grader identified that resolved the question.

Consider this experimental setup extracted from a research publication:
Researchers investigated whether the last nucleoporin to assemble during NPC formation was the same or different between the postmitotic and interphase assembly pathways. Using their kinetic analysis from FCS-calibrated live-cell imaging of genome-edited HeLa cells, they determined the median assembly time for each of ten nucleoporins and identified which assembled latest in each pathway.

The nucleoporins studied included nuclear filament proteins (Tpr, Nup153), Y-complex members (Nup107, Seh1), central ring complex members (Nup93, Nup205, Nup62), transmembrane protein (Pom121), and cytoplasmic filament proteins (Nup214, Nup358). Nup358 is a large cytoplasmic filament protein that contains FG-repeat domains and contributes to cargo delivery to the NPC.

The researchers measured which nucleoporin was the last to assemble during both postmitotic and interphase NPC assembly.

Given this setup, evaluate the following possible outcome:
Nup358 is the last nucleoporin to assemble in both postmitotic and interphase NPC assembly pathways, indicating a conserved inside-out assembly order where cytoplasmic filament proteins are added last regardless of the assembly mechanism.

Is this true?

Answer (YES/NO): YES